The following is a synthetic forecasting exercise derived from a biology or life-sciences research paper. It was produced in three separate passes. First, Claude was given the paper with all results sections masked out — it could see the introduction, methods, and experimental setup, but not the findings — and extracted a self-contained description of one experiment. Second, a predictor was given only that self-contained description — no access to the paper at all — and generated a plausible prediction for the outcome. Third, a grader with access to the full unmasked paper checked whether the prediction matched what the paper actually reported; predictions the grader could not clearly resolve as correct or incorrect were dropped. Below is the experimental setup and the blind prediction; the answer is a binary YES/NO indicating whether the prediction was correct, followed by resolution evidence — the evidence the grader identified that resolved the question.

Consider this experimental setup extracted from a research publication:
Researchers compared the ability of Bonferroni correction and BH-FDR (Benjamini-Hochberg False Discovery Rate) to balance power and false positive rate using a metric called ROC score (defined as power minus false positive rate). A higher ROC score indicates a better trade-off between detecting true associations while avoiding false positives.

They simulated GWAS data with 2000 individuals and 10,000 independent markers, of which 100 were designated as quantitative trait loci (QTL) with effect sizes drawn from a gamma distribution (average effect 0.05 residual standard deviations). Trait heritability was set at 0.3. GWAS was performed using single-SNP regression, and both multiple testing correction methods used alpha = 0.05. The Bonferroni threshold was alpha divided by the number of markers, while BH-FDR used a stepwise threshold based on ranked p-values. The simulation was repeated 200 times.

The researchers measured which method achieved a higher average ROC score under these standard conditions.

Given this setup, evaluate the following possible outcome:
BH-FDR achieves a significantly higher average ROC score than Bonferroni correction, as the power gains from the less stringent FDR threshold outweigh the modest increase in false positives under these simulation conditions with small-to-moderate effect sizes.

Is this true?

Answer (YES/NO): YES